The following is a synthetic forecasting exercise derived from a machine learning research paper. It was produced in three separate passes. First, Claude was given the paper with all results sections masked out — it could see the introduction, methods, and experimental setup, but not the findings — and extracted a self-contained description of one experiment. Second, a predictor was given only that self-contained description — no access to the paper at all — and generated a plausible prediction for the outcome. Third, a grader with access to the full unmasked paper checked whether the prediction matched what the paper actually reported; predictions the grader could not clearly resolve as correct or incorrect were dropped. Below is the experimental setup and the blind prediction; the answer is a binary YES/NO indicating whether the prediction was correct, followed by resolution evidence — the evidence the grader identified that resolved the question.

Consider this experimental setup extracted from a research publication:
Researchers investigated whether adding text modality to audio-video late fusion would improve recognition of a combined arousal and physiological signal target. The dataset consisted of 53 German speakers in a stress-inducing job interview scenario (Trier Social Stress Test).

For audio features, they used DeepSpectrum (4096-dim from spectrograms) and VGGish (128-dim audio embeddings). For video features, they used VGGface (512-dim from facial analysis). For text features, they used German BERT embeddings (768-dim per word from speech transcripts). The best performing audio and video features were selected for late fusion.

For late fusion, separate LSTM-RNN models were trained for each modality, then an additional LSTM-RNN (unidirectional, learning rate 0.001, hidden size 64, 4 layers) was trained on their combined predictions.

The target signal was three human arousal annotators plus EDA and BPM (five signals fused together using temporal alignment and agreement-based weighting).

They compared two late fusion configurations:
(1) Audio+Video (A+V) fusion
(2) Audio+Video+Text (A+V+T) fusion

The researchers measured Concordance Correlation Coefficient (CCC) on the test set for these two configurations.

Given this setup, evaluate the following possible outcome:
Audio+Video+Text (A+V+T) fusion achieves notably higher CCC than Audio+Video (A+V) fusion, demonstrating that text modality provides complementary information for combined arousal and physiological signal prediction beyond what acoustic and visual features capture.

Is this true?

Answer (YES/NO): NO